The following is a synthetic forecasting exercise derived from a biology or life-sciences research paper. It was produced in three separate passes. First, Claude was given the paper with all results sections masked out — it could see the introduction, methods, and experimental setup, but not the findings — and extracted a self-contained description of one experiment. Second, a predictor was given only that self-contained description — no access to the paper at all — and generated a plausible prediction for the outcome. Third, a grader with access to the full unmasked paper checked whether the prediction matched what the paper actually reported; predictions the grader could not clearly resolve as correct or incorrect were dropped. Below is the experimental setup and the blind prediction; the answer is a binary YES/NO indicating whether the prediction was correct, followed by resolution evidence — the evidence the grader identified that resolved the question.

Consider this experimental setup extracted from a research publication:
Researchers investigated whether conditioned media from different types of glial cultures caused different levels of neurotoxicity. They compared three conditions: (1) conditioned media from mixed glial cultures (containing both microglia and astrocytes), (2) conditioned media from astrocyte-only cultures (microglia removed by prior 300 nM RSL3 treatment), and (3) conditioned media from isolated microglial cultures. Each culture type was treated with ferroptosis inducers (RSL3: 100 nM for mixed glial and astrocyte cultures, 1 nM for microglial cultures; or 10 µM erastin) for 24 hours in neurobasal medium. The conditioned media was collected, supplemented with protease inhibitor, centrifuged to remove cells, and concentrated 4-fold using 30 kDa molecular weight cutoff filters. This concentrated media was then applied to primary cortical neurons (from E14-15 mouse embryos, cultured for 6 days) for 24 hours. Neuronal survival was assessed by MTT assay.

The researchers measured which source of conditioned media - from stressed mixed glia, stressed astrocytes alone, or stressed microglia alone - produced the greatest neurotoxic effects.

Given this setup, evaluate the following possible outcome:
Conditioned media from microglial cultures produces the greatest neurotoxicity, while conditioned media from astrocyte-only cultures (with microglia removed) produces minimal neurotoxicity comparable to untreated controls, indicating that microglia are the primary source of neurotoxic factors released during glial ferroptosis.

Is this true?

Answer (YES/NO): NO